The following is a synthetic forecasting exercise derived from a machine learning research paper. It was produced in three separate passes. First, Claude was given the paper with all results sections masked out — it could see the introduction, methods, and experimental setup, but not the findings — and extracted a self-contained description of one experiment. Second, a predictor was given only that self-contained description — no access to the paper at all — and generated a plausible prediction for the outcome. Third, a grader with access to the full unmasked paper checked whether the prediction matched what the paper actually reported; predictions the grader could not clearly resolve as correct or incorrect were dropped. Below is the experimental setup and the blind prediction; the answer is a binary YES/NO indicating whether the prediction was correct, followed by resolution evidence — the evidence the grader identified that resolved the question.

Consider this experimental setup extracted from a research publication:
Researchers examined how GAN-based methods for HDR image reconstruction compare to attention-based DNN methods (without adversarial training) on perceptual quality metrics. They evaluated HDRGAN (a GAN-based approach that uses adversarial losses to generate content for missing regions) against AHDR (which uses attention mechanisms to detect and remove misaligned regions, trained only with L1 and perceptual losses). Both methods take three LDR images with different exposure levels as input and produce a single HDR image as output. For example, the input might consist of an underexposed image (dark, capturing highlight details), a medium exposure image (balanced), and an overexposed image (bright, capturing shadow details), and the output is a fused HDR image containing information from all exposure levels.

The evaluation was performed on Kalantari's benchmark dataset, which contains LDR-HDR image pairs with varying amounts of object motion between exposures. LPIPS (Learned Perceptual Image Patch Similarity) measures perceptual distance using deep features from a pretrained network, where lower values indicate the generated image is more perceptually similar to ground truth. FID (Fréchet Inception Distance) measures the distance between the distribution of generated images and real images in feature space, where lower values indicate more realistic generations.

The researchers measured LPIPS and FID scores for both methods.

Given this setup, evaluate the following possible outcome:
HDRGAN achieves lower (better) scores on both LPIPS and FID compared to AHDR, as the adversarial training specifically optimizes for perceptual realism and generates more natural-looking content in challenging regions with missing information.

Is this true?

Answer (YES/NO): YES